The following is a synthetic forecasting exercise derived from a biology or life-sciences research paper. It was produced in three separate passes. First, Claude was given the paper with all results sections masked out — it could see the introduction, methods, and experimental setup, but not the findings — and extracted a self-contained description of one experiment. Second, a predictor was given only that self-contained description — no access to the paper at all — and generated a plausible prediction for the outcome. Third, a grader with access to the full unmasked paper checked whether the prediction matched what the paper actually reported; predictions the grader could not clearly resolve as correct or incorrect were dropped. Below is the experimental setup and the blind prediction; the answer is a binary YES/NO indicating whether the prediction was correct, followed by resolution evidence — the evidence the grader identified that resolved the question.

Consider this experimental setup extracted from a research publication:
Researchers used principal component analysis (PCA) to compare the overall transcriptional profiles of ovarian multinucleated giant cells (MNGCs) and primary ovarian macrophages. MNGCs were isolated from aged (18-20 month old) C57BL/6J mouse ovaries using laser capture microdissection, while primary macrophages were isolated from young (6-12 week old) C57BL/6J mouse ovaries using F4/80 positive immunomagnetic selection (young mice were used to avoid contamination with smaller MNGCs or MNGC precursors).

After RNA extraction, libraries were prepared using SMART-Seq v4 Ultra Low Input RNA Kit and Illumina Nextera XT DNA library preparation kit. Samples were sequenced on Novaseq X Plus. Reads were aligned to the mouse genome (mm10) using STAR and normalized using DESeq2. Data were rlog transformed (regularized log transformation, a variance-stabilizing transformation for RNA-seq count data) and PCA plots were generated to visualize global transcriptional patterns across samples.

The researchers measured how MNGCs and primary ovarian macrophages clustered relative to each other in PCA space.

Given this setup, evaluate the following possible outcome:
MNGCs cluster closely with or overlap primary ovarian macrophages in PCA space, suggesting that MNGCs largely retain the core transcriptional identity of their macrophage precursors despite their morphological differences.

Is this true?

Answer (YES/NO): NO